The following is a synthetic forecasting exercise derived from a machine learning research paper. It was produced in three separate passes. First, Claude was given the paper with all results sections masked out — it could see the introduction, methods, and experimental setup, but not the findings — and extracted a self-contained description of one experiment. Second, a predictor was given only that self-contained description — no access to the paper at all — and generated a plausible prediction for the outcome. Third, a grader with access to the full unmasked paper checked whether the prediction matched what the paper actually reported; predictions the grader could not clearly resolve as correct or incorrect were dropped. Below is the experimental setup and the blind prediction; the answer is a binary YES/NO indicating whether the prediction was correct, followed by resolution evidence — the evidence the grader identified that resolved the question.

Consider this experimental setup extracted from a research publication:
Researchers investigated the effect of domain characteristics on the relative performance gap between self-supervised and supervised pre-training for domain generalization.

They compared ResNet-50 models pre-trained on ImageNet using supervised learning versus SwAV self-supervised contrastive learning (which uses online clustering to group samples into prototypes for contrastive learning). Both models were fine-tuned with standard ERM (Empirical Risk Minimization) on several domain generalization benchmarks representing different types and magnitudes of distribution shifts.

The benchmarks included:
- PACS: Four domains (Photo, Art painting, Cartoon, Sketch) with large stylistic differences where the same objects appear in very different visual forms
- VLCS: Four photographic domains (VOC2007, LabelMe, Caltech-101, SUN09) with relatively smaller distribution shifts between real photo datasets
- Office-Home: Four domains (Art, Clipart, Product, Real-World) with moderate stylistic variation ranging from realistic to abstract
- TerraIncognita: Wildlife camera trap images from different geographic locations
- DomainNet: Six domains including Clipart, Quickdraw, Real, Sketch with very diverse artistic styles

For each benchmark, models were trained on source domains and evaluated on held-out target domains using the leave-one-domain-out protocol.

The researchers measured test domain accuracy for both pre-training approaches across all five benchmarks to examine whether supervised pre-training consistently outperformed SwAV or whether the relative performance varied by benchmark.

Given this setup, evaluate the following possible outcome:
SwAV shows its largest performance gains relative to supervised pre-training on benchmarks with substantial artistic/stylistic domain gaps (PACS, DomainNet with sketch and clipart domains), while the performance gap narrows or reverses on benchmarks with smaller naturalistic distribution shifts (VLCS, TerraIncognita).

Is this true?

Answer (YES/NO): NO